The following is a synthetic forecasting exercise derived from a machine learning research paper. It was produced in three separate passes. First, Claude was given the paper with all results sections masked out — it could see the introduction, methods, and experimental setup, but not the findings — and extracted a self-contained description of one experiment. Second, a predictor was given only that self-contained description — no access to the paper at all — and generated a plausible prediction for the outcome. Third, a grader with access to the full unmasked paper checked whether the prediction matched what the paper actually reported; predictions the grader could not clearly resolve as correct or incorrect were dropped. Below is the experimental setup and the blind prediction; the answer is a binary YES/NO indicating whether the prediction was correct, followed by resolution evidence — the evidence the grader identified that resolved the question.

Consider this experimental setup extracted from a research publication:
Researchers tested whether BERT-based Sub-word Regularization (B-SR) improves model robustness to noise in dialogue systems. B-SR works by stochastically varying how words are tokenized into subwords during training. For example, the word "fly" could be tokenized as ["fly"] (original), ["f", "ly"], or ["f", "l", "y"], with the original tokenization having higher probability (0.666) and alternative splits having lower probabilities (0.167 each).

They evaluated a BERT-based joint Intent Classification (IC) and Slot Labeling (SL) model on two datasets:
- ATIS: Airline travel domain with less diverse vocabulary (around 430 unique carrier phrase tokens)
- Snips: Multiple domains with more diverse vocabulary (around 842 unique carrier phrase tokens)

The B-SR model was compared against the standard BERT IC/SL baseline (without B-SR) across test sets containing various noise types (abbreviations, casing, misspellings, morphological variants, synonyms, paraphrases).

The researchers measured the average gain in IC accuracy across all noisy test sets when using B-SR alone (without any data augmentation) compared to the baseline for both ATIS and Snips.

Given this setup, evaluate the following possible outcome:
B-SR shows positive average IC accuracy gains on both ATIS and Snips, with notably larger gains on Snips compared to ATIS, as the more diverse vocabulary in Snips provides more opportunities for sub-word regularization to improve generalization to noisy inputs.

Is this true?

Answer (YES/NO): NO